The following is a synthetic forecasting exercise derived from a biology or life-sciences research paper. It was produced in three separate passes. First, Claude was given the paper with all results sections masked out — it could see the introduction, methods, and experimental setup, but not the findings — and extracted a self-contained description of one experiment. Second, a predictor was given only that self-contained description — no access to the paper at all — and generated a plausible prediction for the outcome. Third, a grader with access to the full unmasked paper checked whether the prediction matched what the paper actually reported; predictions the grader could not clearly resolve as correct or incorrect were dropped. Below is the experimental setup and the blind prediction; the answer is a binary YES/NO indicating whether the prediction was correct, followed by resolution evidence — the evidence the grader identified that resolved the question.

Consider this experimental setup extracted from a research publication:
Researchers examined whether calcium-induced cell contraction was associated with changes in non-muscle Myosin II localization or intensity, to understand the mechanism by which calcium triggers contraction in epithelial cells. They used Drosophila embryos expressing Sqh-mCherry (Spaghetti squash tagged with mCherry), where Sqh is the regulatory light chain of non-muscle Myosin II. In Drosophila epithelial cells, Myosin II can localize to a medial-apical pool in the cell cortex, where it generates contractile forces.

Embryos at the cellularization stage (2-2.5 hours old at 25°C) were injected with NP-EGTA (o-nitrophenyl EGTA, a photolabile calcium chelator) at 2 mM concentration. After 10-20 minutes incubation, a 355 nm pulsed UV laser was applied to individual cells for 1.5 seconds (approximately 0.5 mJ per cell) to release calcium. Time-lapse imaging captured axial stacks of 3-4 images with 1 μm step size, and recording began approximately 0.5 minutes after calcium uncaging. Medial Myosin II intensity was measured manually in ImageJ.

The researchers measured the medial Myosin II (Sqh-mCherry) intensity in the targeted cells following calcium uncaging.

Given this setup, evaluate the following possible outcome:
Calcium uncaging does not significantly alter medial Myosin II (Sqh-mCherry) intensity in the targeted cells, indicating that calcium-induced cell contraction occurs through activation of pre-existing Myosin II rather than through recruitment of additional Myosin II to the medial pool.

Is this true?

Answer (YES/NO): NO